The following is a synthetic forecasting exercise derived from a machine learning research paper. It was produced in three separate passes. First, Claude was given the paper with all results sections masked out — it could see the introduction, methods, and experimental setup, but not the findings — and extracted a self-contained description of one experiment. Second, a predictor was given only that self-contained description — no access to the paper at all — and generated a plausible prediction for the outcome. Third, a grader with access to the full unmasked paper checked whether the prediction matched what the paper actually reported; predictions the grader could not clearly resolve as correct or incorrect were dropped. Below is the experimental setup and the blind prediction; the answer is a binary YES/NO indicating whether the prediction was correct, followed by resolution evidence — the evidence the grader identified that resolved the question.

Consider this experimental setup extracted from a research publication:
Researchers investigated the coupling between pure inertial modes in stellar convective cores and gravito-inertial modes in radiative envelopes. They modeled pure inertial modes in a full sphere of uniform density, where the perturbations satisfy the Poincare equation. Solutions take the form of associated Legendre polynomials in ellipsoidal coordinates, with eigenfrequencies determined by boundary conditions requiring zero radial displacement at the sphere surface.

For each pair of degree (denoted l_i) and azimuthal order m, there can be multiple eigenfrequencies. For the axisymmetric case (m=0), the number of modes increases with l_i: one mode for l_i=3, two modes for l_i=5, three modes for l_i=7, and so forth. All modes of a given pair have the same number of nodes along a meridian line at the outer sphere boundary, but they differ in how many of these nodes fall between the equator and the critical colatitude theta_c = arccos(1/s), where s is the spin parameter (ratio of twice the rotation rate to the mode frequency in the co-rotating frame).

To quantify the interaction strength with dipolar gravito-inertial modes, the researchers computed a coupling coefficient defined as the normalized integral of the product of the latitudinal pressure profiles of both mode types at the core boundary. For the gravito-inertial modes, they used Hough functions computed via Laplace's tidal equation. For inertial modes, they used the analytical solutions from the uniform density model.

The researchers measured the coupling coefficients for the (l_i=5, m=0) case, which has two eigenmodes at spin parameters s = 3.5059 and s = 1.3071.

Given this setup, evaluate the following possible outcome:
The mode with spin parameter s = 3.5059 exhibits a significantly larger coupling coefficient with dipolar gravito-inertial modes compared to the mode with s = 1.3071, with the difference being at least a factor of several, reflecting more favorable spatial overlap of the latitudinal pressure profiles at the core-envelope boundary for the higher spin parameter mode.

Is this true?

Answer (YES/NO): YES